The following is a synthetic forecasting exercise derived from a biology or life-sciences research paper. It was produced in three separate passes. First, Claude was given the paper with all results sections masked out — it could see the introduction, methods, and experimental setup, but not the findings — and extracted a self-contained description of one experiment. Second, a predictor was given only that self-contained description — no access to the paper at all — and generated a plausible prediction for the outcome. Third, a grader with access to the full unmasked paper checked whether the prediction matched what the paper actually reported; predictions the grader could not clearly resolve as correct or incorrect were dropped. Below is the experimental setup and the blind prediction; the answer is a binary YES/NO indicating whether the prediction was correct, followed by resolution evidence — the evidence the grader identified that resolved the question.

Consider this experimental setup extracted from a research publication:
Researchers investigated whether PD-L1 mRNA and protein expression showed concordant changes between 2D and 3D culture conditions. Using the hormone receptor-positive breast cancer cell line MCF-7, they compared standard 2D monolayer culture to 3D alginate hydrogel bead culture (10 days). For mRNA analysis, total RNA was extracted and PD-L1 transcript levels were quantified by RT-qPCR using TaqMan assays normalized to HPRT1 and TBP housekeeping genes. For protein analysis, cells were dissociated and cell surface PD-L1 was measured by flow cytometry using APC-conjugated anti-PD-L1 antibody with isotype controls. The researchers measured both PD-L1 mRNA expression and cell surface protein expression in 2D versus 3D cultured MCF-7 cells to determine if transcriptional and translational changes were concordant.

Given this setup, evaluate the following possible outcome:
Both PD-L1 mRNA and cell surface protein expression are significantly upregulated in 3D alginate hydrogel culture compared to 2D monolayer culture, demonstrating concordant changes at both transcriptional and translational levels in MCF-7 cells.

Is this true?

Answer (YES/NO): NO